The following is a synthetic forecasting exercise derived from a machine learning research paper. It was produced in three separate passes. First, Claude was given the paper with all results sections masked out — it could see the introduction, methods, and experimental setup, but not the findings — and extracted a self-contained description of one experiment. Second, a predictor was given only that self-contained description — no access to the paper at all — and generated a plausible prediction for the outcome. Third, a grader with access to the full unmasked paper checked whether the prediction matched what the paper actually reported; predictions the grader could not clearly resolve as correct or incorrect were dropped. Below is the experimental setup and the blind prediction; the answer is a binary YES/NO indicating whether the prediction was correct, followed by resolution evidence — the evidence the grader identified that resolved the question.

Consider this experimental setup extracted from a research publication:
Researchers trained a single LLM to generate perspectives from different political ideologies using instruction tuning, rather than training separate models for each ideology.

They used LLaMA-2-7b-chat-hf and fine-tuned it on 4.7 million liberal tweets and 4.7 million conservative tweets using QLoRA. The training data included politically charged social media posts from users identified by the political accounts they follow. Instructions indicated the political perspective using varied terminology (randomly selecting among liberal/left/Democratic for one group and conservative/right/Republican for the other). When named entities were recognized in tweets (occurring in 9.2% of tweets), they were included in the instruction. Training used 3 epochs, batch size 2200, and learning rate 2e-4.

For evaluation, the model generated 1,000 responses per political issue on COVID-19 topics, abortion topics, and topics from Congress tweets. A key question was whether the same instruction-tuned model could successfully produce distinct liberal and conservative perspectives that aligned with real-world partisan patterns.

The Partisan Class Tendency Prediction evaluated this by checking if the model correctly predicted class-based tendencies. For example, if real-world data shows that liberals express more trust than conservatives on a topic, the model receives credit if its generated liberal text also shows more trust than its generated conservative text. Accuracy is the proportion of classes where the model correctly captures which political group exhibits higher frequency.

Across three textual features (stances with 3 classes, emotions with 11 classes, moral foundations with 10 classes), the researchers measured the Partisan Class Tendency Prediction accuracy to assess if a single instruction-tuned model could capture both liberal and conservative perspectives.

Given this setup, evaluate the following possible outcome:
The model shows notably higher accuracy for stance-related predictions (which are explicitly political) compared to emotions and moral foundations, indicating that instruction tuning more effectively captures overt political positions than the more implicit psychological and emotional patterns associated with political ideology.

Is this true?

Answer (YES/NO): NO